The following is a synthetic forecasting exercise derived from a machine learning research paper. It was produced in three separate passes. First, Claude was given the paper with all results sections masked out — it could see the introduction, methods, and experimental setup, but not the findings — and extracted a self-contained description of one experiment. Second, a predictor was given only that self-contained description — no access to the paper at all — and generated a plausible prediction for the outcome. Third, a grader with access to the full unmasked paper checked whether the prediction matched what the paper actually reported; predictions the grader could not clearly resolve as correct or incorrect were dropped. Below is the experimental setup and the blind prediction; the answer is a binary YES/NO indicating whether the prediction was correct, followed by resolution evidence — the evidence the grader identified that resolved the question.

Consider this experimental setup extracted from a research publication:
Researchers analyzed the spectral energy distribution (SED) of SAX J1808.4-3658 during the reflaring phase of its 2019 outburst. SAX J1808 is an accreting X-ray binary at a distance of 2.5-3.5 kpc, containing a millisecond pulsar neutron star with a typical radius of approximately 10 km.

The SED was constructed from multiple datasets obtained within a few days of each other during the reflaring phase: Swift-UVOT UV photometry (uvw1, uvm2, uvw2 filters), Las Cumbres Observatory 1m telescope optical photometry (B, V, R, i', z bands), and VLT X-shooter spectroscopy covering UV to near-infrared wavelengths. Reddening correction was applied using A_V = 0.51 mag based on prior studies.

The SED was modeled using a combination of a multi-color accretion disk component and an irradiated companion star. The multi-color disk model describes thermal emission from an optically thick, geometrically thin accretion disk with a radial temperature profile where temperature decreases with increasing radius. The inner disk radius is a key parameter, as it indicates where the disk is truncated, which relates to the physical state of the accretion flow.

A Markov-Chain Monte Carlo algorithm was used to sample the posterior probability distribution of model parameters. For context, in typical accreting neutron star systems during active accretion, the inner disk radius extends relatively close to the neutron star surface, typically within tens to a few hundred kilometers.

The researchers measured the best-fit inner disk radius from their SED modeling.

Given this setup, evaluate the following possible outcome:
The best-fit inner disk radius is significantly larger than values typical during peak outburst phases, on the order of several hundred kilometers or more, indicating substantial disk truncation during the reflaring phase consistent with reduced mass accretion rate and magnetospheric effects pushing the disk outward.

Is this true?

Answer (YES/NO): YES